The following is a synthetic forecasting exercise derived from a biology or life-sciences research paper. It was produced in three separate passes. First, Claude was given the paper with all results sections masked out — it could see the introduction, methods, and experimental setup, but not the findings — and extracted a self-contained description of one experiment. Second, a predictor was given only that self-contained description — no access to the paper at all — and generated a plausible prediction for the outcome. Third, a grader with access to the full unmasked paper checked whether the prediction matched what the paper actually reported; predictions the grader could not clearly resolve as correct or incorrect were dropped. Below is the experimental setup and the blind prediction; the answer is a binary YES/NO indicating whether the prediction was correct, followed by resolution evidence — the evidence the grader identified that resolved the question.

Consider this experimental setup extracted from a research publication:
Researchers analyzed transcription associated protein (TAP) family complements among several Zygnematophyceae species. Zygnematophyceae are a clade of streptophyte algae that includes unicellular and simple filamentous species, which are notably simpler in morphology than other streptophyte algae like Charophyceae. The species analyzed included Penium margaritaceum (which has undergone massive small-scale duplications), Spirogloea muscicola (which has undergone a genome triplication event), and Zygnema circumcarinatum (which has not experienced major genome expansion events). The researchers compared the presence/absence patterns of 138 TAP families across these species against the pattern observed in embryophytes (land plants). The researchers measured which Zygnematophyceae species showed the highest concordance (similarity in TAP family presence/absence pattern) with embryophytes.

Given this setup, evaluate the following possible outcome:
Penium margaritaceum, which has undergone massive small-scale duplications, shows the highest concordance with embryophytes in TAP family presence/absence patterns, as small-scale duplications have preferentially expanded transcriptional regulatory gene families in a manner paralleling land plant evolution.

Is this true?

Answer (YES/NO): NO